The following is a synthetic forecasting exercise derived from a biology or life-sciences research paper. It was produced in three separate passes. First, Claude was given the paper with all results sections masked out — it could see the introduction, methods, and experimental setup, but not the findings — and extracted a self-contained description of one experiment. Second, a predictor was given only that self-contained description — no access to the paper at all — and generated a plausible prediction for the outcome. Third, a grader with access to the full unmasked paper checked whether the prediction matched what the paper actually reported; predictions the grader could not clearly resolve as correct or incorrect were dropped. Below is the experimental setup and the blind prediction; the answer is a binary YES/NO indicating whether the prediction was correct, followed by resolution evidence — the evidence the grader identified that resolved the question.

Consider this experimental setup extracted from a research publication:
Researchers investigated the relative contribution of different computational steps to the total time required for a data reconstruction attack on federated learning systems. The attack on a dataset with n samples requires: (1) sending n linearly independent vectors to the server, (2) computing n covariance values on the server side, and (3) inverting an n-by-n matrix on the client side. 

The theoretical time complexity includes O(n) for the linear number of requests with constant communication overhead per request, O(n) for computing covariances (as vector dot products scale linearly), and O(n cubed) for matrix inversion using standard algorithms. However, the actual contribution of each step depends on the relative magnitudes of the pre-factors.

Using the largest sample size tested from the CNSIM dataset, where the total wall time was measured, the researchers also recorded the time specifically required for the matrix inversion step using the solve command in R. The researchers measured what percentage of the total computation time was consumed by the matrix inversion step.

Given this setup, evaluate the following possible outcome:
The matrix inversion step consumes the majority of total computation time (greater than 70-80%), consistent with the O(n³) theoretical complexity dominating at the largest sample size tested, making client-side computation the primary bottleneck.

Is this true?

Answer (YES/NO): NO